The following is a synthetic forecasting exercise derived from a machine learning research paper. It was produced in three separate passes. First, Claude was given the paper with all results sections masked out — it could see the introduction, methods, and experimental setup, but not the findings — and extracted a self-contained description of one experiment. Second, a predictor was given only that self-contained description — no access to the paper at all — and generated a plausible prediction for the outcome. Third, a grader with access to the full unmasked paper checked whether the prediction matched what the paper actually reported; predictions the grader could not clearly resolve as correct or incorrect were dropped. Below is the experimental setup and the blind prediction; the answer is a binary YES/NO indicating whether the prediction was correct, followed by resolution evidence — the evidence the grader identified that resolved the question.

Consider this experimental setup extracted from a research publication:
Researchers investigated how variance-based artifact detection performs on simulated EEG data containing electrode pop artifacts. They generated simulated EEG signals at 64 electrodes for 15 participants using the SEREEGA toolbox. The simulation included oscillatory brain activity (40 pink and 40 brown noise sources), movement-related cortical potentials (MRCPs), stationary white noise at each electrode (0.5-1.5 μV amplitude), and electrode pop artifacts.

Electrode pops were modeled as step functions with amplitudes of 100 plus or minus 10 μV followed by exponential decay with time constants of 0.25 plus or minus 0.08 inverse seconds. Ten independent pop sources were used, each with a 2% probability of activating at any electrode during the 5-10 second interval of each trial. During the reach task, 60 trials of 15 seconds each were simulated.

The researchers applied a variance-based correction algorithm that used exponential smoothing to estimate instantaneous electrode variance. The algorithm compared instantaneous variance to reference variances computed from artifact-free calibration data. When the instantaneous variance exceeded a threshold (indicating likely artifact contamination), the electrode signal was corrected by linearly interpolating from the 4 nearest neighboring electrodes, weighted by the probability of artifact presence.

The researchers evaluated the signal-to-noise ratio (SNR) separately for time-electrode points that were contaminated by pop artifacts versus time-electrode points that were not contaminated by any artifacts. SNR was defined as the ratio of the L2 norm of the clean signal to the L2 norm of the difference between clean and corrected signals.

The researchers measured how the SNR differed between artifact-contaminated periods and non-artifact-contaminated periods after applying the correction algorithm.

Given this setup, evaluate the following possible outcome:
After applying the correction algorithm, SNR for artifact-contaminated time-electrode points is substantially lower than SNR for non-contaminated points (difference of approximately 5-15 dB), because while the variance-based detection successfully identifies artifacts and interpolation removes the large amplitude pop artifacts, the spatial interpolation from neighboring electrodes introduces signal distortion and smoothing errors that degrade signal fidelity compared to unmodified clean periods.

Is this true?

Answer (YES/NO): NO